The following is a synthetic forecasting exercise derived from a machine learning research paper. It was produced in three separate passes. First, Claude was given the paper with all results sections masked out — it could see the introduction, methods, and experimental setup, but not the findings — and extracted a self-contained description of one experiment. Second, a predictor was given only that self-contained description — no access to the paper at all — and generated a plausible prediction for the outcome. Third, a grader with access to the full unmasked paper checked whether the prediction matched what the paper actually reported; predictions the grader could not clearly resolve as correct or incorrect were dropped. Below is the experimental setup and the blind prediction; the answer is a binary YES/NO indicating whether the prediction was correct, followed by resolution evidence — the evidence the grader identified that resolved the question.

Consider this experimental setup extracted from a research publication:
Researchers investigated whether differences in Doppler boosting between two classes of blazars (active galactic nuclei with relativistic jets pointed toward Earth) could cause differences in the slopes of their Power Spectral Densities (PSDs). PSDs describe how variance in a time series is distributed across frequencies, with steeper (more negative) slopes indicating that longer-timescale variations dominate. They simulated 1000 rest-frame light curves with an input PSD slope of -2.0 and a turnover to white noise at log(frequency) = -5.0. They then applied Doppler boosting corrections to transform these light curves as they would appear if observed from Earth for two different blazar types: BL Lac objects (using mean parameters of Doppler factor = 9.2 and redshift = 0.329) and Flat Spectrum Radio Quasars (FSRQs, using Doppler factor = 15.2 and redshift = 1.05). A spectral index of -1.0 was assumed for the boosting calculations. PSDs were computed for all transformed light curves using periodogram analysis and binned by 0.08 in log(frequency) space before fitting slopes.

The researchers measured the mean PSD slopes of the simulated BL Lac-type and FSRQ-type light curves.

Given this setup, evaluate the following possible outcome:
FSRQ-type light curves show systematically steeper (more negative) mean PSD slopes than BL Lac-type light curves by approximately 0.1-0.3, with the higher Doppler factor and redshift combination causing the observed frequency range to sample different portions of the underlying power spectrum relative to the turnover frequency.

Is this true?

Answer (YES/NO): NO